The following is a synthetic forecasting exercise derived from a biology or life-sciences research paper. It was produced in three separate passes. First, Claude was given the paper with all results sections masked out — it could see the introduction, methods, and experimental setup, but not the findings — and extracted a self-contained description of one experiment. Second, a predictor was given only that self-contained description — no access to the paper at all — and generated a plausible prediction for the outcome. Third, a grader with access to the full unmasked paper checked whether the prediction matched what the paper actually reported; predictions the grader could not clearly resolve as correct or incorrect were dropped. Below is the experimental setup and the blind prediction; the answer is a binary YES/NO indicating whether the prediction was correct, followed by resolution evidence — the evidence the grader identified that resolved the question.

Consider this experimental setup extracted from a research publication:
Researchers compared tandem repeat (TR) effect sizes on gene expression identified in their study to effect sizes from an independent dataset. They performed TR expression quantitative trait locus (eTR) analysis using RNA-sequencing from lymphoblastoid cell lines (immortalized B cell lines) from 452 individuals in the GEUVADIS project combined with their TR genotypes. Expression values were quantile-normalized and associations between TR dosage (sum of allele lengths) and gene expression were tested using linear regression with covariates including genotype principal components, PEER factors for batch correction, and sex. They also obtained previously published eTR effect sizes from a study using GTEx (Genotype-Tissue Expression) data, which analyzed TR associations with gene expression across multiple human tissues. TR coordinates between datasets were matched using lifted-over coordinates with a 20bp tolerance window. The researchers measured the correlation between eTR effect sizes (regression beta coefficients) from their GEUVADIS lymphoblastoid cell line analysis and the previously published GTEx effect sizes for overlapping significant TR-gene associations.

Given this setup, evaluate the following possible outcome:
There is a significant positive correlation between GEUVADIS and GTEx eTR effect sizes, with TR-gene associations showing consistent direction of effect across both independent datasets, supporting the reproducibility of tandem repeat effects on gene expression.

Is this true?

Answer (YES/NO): YES